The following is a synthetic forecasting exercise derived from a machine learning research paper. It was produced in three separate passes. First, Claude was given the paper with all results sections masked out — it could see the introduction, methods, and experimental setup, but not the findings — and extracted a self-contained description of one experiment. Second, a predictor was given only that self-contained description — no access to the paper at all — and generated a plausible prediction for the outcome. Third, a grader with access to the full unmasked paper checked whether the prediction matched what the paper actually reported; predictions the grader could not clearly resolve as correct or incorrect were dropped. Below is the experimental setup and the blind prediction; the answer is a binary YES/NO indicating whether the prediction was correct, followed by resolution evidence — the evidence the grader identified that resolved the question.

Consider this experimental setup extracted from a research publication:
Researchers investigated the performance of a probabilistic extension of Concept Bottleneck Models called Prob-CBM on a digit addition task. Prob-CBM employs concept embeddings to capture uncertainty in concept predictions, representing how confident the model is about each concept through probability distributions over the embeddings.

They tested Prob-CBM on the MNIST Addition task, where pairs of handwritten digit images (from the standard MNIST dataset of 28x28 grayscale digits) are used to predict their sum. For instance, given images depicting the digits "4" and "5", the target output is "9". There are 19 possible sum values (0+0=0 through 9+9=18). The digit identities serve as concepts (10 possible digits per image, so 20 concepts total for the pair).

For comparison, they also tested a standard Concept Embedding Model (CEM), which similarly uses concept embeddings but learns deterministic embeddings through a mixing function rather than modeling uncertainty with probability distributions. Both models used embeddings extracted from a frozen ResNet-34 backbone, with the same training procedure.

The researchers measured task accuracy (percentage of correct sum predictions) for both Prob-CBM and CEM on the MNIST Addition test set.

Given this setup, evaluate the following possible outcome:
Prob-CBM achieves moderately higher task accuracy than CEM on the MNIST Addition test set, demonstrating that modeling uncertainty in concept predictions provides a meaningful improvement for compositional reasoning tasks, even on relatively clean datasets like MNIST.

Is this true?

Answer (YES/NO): NO